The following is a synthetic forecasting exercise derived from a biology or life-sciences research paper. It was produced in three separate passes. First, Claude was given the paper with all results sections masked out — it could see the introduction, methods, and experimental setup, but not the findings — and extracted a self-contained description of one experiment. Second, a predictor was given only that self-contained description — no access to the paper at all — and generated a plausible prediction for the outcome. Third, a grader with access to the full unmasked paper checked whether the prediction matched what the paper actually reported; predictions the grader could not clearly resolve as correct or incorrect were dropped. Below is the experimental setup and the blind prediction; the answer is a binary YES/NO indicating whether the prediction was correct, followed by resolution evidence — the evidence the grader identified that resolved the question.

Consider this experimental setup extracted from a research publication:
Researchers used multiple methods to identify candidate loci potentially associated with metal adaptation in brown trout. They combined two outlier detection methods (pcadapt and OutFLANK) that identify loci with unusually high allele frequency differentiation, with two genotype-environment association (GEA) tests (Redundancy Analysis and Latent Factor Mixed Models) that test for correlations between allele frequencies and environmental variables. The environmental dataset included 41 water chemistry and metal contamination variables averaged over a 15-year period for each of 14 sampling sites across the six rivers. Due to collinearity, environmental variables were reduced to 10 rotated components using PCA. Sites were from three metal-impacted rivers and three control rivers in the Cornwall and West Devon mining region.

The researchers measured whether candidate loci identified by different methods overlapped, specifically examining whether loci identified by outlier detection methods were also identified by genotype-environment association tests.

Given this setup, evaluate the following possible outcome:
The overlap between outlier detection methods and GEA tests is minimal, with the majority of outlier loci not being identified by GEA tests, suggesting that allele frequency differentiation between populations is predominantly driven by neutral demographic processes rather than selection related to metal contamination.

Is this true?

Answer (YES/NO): NO